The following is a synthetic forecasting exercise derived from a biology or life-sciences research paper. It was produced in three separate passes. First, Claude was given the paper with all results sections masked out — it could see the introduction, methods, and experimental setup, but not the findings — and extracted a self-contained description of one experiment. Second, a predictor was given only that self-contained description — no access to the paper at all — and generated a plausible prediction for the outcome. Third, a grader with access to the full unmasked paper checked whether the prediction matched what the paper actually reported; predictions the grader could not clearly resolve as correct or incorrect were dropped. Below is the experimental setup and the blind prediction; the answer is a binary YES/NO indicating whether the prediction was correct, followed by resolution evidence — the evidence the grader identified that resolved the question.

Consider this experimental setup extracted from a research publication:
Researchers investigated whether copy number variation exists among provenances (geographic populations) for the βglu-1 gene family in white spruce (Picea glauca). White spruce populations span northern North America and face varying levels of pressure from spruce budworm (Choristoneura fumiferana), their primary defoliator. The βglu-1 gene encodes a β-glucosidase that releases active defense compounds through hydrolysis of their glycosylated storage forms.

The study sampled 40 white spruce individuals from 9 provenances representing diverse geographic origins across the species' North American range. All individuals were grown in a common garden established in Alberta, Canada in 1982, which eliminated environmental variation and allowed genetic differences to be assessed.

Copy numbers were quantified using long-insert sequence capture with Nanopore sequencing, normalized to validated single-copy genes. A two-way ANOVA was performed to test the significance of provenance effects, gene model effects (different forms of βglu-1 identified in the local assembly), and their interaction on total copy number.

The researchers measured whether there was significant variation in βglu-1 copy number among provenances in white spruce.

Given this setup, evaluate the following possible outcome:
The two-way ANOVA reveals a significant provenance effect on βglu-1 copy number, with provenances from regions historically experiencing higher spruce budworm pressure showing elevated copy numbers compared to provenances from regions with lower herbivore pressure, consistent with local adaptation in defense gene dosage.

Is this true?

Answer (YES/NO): NO